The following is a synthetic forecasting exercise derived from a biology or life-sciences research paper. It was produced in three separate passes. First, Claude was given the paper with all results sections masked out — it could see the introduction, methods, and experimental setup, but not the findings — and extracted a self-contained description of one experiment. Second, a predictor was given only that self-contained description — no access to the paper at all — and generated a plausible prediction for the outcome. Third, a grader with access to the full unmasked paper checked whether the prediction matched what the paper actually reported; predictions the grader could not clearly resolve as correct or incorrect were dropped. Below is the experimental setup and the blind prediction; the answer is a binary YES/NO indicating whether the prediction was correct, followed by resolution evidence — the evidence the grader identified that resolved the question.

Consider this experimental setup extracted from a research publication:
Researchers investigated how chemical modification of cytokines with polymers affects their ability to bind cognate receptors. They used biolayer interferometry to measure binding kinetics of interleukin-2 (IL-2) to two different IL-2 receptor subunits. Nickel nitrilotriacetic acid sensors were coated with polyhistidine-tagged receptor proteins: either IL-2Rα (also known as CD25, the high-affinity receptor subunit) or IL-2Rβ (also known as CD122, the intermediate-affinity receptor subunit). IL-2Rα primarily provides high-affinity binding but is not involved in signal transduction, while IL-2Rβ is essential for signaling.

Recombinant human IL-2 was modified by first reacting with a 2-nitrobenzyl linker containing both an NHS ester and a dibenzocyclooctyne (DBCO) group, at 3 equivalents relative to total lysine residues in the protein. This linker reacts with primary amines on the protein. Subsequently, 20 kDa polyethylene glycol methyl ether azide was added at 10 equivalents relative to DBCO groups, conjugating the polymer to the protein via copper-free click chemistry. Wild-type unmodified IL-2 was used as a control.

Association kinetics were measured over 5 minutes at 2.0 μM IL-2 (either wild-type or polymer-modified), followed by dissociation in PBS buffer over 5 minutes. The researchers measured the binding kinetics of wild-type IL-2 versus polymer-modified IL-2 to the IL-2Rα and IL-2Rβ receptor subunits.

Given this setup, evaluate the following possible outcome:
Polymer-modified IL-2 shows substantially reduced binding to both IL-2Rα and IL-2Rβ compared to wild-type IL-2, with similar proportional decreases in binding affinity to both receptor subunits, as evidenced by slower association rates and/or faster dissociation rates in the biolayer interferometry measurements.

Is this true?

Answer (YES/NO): NO